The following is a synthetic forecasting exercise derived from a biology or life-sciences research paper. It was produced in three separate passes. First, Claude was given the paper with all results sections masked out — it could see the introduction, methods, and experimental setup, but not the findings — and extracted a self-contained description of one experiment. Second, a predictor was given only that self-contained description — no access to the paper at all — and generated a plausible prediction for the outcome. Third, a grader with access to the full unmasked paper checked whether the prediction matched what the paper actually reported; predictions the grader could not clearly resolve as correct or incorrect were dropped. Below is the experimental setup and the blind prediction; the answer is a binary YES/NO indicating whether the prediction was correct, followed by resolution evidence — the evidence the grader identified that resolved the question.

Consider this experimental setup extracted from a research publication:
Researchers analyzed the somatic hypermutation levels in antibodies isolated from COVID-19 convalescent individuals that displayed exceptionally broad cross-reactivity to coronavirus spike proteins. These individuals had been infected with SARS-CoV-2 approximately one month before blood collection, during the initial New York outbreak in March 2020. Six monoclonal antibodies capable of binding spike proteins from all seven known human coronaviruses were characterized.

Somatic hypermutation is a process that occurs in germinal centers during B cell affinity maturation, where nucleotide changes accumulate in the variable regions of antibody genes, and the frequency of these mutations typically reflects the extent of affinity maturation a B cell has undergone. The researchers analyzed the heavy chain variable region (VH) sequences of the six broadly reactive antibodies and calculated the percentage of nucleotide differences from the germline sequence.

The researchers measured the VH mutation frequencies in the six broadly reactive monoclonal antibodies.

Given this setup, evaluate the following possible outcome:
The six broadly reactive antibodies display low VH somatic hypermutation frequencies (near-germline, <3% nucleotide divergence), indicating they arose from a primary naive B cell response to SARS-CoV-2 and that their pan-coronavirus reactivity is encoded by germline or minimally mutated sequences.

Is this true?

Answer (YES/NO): NO